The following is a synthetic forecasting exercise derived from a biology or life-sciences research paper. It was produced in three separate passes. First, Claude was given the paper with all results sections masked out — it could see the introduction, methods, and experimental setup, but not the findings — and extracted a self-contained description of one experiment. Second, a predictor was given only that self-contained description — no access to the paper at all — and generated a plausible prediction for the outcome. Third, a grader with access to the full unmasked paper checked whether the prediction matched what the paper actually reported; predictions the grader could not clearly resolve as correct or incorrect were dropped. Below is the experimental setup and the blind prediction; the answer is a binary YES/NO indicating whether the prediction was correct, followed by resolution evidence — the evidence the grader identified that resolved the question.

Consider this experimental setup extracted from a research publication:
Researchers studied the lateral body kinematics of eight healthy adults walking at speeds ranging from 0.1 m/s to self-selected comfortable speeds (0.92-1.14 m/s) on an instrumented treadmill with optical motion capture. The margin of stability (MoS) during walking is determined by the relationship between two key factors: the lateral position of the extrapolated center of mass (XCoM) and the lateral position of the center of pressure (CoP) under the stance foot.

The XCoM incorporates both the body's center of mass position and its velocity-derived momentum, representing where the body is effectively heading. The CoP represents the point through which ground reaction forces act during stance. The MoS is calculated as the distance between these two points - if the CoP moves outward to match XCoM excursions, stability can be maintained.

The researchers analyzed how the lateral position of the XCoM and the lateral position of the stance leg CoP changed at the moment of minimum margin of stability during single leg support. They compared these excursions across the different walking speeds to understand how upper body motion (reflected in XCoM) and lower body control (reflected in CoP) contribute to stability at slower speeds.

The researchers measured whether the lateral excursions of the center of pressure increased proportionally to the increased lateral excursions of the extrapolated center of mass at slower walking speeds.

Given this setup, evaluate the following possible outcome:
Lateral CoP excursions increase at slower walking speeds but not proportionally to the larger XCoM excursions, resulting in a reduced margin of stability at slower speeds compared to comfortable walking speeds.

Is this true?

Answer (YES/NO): YES